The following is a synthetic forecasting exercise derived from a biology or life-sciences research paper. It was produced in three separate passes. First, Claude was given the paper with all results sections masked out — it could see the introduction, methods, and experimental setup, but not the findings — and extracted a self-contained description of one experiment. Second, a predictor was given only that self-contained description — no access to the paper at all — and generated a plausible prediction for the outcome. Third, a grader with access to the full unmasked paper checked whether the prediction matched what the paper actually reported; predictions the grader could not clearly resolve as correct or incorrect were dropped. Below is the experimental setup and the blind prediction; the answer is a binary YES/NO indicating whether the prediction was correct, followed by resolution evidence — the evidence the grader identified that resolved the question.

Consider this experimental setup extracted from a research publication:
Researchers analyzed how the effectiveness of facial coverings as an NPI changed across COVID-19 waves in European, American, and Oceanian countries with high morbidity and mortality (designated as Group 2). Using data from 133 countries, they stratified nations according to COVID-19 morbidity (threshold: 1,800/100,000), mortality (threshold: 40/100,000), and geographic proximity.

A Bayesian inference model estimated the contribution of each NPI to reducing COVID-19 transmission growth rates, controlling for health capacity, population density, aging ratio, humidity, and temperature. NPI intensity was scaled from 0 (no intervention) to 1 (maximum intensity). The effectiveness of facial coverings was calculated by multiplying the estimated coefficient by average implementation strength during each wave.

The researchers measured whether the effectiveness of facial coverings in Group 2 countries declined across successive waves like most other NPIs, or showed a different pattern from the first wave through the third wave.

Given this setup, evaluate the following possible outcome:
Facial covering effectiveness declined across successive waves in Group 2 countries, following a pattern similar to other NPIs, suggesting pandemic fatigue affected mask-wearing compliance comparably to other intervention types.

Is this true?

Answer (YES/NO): NO